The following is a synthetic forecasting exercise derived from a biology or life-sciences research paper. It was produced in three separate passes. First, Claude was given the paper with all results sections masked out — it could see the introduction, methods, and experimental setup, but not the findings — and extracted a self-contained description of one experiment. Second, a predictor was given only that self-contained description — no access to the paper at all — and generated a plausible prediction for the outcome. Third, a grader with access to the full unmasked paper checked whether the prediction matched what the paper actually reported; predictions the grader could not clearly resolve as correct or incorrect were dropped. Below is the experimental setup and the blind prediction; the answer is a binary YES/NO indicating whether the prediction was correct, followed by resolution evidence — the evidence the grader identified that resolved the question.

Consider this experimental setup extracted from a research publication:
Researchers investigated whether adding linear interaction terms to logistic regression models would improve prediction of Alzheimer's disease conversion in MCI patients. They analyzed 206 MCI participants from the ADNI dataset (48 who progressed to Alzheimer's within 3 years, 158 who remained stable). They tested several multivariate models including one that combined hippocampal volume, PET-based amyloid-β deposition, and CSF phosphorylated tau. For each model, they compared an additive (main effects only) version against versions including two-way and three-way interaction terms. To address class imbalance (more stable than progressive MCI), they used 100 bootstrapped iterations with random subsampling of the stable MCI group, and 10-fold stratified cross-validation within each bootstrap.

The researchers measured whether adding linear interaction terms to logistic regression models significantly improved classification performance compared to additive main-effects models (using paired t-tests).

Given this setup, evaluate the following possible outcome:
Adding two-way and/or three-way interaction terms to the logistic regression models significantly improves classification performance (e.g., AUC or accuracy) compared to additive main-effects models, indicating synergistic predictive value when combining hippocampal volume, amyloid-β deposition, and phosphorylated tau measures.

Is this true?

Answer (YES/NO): NO